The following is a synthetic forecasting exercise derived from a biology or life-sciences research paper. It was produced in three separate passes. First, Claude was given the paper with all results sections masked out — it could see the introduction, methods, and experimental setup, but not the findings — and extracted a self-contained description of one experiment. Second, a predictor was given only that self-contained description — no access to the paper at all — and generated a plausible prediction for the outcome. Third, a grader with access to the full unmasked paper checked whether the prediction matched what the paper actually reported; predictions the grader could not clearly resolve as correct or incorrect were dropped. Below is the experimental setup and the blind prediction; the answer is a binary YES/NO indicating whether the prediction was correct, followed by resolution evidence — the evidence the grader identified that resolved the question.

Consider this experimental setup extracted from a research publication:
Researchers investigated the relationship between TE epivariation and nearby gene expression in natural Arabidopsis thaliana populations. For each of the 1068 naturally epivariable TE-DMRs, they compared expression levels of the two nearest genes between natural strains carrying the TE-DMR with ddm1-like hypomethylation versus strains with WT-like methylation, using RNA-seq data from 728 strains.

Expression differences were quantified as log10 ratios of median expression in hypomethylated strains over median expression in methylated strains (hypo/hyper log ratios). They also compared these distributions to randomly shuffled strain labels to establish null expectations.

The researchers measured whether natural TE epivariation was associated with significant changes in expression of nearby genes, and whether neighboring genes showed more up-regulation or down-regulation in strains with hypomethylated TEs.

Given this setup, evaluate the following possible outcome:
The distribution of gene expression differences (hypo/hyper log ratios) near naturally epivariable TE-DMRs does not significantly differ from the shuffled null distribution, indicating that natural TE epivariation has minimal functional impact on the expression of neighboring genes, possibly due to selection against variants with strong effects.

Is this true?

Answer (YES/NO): NO